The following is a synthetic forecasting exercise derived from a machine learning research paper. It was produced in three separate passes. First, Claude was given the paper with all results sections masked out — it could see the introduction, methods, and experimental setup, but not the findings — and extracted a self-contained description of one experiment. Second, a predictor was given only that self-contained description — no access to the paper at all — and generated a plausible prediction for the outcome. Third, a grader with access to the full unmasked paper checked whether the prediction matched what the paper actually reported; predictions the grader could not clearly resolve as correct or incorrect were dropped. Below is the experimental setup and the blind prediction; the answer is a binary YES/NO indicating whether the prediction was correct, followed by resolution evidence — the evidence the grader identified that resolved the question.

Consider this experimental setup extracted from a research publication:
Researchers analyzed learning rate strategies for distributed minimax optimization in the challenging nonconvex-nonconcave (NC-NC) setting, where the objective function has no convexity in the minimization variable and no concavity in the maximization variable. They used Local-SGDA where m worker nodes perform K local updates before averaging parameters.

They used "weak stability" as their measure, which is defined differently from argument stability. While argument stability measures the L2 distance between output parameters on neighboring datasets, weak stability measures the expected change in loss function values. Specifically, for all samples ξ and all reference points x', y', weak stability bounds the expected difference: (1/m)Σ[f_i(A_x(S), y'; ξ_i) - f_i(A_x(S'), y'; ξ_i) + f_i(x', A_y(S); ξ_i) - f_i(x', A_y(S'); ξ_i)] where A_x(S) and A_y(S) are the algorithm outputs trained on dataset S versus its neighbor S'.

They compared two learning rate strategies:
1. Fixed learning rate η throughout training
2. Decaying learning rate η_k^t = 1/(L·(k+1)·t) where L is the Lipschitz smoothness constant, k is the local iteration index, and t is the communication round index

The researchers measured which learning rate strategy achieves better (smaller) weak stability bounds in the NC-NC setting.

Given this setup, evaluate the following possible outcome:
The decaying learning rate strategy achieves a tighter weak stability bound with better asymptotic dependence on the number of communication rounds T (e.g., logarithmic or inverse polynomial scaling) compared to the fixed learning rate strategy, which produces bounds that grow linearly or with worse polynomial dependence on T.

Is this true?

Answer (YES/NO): NO